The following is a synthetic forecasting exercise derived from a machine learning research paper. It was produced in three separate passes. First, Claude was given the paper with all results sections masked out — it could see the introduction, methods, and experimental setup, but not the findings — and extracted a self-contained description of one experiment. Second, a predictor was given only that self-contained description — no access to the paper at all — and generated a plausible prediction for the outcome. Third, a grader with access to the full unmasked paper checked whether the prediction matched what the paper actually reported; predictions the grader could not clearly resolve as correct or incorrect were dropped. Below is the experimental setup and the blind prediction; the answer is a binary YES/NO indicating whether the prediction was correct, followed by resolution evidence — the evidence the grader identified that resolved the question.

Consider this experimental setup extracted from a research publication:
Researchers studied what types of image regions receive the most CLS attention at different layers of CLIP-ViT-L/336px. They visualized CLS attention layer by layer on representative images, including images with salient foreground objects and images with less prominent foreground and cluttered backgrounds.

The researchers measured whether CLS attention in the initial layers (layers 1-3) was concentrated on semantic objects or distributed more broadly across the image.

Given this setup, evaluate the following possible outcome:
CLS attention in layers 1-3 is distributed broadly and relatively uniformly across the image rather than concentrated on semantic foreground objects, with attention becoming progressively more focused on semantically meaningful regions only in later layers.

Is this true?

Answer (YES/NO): NO